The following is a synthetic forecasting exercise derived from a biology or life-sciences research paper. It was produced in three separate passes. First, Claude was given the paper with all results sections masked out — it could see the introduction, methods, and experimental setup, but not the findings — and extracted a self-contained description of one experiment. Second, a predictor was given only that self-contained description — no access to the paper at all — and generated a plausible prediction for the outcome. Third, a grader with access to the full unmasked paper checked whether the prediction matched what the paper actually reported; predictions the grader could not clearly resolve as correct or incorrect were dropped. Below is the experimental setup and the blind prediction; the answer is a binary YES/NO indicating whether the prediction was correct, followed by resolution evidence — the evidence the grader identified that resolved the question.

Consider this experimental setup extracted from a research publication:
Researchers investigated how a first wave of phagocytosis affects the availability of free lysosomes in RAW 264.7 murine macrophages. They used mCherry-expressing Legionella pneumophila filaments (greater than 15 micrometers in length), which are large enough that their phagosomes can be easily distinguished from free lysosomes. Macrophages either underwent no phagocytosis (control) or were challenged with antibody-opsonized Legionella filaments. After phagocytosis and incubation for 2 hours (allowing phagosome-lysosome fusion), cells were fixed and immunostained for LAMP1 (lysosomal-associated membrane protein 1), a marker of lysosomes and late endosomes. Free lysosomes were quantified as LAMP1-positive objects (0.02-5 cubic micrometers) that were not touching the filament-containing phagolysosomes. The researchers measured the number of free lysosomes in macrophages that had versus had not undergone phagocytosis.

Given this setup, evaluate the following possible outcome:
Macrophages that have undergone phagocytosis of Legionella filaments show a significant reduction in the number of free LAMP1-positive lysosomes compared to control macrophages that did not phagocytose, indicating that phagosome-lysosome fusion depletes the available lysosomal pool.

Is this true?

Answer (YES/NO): YES